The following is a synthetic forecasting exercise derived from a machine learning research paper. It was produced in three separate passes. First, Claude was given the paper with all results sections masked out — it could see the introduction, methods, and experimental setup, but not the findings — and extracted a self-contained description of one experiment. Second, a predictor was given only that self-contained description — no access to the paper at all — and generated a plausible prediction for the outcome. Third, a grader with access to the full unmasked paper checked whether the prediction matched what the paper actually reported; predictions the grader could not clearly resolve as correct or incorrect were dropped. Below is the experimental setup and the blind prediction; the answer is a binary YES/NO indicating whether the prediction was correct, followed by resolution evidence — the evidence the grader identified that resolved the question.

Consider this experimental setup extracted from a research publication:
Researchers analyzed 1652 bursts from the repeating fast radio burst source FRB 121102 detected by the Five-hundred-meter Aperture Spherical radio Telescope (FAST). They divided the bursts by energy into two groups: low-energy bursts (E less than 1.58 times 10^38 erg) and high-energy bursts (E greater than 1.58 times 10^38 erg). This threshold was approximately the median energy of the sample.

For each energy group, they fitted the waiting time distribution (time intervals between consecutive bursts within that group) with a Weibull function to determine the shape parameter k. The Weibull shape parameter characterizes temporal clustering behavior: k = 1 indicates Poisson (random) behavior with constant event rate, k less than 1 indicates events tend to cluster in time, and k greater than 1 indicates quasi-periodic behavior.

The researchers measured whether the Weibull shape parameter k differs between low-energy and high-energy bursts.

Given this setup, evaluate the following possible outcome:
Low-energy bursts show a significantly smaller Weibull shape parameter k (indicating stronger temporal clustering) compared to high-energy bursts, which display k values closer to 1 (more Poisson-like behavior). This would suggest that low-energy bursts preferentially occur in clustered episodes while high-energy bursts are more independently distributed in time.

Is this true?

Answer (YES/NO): NO